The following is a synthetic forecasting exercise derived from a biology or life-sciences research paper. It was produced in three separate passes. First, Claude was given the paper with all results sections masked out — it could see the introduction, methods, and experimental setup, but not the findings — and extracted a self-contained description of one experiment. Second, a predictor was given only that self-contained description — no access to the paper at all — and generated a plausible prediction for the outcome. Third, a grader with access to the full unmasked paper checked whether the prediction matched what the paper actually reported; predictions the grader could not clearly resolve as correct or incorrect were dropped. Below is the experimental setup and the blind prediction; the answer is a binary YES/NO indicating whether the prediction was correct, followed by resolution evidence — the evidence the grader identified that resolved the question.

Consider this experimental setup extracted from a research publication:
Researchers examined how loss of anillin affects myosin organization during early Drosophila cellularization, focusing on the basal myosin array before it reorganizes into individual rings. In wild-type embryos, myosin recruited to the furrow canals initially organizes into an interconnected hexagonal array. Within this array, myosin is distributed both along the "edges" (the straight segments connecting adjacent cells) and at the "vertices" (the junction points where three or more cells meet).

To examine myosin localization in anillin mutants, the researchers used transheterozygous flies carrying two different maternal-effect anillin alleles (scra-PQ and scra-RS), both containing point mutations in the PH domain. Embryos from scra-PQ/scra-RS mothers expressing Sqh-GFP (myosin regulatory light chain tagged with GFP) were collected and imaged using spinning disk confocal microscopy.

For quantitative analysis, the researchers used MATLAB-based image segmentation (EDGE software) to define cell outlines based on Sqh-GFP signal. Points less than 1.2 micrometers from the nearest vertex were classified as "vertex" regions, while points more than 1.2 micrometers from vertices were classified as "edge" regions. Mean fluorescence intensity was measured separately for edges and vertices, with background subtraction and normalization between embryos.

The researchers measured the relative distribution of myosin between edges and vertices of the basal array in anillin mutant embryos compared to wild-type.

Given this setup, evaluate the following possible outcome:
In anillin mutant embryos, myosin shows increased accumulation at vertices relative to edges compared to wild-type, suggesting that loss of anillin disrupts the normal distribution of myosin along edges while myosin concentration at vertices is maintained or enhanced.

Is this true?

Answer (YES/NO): YES